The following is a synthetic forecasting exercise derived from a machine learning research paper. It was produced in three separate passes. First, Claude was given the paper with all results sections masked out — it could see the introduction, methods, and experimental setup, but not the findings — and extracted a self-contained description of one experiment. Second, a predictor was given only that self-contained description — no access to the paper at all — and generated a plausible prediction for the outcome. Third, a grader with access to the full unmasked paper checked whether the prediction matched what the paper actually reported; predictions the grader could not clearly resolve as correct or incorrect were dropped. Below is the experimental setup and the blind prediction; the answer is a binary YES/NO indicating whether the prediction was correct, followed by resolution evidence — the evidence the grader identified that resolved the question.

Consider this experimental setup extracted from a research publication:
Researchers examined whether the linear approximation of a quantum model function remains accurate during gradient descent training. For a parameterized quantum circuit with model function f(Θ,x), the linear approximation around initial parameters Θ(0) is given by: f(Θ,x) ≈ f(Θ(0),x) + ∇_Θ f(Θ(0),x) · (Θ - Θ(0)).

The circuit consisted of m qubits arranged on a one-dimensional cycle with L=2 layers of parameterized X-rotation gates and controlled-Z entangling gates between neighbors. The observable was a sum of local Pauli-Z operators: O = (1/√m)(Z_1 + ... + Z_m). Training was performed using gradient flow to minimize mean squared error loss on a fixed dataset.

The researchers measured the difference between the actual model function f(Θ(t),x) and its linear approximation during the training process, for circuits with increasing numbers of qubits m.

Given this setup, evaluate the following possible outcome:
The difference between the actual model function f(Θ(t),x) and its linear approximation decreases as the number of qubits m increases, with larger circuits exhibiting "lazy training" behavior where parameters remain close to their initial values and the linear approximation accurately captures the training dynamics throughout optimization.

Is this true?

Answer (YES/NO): YES